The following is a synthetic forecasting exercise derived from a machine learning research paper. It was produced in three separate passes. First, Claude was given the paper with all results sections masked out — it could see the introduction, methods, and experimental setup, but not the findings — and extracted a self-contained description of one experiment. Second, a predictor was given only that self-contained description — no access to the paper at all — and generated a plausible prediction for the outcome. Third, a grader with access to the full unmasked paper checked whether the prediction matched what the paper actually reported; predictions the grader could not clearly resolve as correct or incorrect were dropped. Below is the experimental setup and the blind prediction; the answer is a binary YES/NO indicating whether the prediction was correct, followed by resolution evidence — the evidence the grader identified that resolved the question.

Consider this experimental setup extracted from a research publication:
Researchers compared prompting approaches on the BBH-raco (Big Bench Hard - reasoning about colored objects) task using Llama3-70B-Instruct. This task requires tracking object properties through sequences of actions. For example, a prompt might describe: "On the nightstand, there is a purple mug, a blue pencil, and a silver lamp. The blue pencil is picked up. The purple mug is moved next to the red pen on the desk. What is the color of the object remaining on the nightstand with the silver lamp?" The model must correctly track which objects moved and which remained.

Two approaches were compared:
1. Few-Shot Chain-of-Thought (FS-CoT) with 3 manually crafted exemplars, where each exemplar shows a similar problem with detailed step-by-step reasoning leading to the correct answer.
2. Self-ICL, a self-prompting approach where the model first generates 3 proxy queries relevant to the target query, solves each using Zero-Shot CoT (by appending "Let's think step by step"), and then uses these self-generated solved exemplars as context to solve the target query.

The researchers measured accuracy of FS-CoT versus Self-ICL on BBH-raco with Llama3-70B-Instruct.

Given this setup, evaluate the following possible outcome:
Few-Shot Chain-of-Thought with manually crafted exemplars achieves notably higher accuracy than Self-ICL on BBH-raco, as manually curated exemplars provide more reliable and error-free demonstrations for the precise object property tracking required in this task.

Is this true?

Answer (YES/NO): YES